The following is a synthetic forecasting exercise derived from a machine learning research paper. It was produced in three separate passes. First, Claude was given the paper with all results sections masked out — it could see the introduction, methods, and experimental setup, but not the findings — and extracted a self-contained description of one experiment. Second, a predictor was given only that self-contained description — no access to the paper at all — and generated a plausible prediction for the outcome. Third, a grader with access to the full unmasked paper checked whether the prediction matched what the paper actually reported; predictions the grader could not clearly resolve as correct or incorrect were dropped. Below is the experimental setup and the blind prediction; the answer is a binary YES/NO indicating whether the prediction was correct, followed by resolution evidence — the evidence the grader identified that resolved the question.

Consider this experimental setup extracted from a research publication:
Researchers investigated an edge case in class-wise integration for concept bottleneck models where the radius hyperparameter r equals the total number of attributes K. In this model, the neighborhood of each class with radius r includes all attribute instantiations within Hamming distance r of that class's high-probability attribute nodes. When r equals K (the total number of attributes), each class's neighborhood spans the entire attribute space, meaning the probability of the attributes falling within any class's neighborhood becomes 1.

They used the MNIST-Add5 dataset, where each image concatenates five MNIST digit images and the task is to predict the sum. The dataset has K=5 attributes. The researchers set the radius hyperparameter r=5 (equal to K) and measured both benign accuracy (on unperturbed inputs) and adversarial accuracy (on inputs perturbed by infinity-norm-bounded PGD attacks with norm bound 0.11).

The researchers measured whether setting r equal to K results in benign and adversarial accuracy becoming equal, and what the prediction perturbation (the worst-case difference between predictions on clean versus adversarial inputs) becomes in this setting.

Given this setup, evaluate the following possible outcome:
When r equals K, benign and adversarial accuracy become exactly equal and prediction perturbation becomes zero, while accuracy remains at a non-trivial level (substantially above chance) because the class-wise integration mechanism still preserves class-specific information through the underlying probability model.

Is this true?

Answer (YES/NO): NO